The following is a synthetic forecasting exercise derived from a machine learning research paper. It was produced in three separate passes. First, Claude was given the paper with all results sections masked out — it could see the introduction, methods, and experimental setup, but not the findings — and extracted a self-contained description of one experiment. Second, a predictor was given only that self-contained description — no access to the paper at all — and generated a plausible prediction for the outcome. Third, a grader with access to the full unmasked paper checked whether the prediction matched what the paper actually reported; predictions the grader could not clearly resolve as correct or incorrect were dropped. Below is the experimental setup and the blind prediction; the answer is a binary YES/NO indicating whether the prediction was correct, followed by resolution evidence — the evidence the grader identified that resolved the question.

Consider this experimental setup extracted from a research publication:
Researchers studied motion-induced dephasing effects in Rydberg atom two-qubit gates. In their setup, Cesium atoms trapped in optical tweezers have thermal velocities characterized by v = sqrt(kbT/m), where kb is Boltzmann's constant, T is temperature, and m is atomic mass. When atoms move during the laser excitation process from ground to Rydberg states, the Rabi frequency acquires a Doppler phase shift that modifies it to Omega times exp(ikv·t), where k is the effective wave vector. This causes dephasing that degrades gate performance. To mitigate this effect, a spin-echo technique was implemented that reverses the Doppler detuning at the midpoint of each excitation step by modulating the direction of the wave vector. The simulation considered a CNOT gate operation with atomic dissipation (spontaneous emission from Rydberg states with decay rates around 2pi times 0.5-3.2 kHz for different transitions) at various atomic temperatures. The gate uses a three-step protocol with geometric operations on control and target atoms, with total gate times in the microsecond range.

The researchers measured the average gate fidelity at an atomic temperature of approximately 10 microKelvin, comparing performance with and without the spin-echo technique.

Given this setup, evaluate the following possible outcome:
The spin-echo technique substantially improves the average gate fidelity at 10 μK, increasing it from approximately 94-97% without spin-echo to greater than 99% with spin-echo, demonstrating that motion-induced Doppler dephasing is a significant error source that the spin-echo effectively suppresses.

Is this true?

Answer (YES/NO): NO